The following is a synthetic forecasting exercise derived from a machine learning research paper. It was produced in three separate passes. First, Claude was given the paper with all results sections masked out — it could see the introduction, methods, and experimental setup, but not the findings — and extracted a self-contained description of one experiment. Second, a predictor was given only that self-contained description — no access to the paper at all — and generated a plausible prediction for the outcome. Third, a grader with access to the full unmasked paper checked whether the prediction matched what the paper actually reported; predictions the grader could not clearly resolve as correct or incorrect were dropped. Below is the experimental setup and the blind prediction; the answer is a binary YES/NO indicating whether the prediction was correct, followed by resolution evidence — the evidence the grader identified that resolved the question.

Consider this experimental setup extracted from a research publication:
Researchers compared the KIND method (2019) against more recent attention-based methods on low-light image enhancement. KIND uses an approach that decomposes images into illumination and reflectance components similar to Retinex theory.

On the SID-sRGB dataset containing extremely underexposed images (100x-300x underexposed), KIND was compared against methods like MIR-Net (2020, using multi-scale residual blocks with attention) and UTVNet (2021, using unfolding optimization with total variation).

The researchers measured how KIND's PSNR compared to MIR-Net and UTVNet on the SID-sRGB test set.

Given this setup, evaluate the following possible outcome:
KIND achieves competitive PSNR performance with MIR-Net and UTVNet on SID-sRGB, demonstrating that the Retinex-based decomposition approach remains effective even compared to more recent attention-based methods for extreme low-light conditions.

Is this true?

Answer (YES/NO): NO